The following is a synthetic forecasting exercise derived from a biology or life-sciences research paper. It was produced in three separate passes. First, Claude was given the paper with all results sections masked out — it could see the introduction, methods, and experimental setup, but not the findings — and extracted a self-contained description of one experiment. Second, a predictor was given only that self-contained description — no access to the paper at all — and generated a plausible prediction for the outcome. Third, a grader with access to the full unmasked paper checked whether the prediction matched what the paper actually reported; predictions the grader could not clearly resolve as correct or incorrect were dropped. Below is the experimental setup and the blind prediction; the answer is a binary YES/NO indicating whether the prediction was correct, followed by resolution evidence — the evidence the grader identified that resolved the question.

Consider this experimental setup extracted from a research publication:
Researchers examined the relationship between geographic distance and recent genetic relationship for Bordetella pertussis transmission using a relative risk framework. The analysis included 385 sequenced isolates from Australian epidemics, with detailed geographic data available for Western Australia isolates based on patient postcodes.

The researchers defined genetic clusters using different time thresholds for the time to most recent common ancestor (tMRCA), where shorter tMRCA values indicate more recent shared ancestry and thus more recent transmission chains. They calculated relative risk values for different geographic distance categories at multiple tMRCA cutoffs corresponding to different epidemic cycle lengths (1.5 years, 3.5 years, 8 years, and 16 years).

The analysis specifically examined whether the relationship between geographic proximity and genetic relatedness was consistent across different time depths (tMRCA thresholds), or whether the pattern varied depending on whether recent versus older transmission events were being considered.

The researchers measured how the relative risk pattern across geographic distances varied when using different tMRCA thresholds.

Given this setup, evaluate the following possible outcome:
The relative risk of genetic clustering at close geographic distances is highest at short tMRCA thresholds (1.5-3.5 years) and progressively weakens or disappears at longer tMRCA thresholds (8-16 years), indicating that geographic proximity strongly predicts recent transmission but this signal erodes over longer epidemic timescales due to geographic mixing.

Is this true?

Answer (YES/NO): YES